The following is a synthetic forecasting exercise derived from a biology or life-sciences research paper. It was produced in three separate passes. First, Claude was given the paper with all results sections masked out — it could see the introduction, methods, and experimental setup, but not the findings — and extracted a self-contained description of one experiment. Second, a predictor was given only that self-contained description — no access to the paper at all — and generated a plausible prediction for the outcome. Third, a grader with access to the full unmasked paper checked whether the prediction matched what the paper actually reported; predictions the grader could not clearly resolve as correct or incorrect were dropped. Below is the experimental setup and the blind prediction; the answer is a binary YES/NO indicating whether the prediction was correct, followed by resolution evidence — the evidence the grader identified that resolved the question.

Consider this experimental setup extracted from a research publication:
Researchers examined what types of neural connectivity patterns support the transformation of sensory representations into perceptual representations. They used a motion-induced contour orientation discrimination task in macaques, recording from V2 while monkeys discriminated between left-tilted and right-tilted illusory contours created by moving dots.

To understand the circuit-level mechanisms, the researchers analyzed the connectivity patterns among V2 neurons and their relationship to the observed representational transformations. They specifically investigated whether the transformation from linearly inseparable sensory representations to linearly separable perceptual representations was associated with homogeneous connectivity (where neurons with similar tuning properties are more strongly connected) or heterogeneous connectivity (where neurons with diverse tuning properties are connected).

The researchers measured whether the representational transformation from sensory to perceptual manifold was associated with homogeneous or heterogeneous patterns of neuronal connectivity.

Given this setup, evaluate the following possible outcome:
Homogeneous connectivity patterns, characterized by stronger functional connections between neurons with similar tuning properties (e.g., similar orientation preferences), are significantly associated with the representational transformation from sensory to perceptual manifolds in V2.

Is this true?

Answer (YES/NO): NO